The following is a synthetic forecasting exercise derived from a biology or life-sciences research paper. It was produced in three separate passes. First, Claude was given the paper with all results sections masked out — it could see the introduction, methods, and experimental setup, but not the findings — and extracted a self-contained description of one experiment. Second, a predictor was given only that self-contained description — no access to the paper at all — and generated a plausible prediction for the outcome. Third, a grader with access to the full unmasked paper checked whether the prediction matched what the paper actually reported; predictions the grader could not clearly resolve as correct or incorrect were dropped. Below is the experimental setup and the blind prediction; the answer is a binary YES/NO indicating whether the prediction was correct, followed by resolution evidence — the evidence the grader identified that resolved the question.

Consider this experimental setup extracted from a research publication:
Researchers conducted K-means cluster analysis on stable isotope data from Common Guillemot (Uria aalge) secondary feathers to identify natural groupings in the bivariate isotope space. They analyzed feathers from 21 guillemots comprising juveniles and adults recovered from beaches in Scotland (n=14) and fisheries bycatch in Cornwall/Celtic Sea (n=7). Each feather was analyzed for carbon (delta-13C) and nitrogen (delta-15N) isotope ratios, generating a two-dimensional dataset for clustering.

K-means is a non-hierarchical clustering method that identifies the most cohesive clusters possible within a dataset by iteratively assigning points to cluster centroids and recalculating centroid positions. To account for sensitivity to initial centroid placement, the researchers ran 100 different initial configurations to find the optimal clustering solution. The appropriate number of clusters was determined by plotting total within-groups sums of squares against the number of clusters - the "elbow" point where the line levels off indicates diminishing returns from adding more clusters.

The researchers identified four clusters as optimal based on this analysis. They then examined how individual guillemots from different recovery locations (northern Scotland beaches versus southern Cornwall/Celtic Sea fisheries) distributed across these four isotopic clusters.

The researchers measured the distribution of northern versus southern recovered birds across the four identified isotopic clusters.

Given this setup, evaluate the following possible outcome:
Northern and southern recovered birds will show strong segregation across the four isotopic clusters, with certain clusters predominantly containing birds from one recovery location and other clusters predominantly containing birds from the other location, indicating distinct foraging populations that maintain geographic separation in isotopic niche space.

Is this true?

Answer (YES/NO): NO